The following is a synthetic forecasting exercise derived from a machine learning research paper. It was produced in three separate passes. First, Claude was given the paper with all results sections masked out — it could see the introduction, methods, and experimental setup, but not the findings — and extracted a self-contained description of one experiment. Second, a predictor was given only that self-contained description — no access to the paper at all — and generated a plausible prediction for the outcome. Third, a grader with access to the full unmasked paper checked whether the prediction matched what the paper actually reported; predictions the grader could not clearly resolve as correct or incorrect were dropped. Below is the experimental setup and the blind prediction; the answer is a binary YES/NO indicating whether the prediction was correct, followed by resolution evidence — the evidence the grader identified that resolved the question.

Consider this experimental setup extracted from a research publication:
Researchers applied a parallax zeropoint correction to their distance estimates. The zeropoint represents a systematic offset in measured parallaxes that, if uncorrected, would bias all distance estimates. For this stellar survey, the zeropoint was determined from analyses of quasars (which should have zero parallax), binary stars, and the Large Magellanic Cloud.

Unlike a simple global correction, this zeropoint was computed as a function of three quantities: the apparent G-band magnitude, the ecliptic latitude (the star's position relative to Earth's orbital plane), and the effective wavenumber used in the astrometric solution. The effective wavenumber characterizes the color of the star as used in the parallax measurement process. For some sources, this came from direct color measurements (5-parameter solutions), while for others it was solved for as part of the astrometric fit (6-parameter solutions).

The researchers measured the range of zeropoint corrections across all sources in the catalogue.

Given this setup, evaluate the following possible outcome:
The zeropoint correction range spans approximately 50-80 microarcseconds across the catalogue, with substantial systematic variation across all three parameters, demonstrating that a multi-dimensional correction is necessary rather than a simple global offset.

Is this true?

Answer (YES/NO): NO